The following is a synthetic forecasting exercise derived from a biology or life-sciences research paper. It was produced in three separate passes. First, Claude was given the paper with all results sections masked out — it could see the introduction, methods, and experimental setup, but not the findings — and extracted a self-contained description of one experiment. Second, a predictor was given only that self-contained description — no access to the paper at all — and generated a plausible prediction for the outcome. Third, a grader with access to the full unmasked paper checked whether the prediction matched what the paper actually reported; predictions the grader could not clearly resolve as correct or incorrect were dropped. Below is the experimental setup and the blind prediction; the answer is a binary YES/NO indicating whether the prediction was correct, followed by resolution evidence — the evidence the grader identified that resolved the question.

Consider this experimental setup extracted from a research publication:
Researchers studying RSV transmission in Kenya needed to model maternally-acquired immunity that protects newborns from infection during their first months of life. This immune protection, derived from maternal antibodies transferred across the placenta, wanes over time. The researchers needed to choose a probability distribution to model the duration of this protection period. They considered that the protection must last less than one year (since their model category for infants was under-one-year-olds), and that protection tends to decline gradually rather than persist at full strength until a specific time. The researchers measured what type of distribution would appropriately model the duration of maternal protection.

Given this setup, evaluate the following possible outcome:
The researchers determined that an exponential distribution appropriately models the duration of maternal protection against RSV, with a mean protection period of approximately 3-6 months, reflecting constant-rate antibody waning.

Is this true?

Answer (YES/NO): NO